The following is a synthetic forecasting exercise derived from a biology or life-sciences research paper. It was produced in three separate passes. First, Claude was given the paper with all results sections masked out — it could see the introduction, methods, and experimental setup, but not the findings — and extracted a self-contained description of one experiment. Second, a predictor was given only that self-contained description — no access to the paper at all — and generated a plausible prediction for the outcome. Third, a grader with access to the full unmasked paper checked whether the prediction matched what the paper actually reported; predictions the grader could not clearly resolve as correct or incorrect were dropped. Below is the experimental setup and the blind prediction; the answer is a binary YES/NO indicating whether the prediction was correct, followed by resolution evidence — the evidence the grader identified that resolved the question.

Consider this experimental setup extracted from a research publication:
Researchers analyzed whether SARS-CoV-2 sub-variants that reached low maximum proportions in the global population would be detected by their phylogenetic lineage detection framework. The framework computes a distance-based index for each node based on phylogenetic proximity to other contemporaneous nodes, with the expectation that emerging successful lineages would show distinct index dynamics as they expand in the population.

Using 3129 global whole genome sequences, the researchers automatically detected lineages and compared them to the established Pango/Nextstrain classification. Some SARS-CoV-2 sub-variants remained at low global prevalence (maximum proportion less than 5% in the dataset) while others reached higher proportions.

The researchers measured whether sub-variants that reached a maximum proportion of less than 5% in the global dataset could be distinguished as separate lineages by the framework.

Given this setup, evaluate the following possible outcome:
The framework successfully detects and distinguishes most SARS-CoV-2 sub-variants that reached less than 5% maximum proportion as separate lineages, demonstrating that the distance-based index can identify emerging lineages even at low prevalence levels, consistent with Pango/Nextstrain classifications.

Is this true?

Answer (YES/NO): NO